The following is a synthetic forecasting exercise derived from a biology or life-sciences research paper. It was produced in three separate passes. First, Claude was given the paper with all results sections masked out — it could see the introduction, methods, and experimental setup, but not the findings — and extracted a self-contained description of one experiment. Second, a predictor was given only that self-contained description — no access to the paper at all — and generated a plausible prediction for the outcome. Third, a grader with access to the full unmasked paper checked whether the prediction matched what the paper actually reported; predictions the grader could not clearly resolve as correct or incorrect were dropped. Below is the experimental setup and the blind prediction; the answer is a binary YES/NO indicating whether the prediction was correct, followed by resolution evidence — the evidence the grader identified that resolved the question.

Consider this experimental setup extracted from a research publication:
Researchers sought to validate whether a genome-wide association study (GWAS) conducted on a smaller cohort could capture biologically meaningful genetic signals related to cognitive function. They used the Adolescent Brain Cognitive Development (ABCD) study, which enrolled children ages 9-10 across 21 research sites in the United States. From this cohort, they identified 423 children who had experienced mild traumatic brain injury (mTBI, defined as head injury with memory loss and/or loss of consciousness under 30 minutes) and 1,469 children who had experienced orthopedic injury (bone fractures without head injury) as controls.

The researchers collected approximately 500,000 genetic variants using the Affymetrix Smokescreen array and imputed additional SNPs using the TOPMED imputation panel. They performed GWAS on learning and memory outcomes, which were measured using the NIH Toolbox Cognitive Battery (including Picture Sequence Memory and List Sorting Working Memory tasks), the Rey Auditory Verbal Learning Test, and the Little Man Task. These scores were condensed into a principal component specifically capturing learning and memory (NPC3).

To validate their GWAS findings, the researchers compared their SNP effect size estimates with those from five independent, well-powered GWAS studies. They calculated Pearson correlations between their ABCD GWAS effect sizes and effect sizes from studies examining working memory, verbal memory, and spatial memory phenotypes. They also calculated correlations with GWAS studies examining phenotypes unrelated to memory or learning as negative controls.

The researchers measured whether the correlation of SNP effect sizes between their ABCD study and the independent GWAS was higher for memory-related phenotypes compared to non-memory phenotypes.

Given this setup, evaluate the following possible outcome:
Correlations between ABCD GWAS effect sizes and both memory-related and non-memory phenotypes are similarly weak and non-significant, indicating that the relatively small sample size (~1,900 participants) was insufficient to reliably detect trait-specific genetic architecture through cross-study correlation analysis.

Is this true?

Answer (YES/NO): NO